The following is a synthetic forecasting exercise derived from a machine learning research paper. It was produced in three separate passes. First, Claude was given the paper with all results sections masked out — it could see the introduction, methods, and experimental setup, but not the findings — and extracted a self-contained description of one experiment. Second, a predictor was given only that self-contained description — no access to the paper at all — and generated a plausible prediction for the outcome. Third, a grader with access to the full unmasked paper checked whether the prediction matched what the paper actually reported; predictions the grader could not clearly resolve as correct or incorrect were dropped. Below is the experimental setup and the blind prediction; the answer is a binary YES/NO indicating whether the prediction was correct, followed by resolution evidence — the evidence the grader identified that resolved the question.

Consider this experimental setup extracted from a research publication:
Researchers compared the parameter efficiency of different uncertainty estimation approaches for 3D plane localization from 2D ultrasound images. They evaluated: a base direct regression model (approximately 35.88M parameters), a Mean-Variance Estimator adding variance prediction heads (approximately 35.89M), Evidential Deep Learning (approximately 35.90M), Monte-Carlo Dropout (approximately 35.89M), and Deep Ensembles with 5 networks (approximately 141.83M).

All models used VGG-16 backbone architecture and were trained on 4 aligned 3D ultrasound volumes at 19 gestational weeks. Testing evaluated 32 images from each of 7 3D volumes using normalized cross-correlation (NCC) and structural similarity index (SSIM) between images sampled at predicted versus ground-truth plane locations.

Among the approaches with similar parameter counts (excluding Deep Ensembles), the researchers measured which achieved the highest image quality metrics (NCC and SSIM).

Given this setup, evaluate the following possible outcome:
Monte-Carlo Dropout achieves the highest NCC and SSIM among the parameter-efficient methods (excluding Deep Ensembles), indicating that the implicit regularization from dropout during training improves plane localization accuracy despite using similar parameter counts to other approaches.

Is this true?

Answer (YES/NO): NO